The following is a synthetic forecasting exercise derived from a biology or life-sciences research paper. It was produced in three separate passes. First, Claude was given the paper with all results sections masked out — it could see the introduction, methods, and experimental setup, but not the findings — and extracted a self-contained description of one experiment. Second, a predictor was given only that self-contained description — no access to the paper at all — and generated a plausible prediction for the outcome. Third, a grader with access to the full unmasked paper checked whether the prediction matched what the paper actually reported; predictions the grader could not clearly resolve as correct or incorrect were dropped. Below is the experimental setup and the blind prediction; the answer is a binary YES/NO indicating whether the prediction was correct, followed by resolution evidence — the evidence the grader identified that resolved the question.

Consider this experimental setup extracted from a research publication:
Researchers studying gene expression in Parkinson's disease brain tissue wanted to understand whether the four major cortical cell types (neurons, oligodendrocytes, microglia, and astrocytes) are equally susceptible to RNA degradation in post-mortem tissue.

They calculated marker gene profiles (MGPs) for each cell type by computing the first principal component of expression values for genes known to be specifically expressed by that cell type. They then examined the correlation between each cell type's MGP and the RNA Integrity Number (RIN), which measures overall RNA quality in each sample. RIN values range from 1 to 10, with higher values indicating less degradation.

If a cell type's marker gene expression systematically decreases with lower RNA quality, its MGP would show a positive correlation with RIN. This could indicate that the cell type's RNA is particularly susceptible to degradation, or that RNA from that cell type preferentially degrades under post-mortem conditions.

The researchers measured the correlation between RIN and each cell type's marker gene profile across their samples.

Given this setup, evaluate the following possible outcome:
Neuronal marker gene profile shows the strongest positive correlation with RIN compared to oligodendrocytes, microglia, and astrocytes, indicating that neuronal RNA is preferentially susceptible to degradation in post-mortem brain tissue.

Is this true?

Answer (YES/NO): YES